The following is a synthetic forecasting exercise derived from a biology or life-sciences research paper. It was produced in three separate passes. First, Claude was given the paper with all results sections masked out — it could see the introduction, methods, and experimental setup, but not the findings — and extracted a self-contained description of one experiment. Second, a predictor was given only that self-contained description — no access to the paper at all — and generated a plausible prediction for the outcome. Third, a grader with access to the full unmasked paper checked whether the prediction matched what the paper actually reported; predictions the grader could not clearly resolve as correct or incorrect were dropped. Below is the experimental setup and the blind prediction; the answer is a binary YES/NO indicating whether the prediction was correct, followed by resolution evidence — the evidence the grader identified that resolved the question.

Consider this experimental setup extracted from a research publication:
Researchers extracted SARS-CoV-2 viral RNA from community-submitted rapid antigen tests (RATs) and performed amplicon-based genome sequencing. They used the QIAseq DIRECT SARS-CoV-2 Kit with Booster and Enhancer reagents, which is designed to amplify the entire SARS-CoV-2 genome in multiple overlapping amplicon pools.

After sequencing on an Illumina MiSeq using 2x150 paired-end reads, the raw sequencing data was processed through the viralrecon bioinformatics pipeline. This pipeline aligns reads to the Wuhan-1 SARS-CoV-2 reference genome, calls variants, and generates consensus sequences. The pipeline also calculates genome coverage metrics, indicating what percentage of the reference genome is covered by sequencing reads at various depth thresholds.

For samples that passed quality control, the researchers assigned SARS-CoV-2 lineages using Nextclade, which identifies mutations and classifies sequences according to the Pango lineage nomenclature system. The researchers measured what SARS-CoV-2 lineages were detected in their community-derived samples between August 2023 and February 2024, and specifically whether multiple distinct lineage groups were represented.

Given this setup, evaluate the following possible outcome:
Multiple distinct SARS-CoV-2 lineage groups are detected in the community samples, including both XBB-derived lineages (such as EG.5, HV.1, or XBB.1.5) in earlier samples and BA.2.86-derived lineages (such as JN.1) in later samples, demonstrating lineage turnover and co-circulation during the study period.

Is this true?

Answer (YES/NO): YES